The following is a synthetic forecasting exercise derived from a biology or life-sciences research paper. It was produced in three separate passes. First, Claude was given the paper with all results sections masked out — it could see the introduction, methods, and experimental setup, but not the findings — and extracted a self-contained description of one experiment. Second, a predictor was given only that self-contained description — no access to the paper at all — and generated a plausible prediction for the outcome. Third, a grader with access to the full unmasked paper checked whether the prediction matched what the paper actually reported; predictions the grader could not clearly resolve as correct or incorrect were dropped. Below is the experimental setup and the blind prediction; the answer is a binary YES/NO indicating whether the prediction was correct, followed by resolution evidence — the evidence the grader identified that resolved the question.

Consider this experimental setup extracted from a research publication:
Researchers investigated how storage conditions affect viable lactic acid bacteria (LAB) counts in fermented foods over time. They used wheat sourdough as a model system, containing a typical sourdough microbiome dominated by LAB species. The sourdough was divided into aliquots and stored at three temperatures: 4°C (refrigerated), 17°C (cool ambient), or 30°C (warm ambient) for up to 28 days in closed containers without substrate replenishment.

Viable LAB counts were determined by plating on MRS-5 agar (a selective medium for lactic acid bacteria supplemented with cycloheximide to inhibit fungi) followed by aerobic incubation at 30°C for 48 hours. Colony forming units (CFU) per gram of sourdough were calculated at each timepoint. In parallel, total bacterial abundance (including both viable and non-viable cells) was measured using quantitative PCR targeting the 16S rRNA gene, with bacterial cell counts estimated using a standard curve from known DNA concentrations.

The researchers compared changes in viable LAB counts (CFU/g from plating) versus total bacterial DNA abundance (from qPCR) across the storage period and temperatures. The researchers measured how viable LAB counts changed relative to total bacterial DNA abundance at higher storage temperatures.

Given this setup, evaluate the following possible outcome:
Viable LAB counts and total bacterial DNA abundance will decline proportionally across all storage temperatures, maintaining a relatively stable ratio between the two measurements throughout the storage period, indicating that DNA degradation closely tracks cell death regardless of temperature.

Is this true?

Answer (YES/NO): NO